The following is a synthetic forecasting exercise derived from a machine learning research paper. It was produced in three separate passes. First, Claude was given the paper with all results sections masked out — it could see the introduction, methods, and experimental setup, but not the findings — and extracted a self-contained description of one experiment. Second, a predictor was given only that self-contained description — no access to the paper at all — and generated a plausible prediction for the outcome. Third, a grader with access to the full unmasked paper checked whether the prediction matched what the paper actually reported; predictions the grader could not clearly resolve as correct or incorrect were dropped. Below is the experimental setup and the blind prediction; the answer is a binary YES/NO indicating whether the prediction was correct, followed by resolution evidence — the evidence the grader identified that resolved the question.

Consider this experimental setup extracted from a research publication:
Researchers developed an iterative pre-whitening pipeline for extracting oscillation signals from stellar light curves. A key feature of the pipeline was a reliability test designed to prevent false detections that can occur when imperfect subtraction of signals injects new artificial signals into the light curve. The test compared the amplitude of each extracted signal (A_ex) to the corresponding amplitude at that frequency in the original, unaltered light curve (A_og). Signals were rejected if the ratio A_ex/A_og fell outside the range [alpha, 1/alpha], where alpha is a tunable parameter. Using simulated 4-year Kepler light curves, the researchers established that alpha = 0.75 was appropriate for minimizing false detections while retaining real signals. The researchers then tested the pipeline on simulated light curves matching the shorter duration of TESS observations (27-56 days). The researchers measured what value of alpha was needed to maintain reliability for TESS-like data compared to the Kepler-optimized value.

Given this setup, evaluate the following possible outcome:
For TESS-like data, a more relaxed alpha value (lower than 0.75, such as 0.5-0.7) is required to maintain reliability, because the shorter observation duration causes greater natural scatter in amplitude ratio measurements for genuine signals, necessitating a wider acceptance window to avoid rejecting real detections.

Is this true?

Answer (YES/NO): NO